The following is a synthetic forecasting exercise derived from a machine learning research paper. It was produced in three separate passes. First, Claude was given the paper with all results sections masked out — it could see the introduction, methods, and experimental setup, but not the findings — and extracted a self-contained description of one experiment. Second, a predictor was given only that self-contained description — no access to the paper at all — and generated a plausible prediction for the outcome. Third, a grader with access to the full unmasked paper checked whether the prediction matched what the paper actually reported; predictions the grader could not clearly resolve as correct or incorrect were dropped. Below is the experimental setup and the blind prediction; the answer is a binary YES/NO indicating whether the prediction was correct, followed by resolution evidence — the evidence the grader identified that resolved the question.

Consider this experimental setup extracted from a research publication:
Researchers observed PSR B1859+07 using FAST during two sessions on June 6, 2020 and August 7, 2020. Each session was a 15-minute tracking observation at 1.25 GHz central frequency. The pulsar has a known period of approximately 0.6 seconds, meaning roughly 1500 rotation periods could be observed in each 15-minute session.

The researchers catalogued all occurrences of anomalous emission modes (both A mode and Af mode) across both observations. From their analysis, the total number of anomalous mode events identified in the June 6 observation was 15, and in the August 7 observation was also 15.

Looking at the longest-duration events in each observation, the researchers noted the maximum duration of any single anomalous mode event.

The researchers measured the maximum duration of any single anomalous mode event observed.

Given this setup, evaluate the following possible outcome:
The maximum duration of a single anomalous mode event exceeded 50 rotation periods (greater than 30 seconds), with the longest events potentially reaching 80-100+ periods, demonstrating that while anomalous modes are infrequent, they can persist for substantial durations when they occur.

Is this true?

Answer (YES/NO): NO